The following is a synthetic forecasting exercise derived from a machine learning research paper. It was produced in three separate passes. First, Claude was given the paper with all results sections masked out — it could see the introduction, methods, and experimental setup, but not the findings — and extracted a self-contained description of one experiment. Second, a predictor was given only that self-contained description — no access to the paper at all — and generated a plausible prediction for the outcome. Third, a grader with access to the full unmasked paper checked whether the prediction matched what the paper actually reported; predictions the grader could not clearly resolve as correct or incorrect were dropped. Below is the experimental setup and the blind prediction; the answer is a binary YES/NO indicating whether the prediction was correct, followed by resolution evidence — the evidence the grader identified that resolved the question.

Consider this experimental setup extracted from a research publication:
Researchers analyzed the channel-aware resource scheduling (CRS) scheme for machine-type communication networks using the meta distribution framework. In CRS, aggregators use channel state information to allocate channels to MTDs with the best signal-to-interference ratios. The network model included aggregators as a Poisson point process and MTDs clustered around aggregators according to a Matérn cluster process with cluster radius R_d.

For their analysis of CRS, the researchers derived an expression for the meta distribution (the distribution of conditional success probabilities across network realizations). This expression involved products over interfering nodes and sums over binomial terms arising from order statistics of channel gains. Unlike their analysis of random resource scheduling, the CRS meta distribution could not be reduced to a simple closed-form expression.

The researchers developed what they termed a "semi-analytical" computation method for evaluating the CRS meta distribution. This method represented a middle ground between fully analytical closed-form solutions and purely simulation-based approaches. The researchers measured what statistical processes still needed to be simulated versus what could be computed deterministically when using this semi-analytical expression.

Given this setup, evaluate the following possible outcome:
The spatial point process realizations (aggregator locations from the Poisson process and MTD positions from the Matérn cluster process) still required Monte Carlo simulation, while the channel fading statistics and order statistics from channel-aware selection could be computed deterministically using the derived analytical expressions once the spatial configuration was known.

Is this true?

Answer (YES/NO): YES